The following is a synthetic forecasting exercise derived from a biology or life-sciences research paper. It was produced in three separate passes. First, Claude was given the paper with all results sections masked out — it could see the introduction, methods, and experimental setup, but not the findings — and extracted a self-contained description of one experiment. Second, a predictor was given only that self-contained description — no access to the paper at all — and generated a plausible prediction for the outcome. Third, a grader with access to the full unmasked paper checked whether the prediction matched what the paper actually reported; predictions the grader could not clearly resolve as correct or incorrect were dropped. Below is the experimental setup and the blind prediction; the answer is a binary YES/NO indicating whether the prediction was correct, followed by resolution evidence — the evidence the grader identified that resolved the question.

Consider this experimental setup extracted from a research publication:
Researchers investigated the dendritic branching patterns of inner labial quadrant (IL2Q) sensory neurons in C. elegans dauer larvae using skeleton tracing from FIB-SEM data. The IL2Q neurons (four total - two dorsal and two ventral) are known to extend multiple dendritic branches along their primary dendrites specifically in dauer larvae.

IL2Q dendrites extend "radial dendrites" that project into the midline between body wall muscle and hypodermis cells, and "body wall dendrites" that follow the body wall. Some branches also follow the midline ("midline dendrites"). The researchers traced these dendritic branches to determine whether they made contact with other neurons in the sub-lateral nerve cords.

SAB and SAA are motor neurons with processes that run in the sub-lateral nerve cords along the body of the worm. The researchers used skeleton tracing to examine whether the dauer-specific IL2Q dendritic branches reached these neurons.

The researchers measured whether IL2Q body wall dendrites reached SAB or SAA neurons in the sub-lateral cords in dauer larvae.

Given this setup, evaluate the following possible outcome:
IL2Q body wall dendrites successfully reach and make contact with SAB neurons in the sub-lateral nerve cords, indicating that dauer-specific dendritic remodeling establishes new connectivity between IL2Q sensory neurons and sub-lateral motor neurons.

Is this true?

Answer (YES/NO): YES